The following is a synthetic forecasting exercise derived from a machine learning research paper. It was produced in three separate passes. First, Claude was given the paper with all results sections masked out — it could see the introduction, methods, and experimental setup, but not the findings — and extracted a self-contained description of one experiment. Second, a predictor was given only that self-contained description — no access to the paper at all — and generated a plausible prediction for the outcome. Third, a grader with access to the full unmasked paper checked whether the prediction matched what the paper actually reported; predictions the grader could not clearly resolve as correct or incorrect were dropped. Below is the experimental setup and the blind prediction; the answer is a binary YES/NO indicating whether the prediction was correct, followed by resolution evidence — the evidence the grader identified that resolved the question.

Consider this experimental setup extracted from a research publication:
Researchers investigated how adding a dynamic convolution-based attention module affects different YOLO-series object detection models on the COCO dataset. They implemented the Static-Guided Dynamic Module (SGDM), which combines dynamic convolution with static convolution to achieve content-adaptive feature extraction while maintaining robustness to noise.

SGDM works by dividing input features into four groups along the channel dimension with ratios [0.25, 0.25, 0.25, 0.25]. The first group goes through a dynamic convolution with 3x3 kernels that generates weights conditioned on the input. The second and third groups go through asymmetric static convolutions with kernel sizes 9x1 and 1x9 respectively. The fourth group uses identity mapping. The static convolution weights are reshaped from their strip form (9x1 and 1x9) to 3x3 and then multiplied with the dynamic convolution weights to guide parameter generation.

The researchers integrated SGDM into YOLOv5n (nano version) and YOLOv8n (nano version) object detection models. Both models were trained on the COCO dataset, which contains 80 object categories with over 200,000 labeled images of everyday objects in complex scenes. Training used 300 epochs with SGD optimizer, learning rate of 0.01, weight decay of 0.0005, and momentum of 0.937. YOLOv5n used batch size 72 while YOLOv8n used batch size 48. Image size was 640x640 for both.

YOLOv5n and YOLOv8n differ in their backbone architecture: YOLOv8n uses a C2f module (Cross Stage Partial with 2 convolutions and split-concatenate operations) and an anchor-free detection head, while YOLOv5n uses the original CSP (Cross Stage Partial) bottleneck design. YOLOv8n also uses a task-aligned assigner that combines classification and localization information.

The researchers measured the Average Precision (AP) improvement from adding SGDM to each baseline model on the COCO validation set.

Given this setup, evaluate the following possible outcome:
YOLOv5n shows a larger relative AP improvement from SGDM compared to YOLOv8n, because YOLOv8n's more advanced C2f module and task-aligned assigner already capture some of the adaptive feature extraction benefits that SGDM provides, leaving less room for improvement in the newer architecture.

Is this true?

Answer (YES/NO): YES